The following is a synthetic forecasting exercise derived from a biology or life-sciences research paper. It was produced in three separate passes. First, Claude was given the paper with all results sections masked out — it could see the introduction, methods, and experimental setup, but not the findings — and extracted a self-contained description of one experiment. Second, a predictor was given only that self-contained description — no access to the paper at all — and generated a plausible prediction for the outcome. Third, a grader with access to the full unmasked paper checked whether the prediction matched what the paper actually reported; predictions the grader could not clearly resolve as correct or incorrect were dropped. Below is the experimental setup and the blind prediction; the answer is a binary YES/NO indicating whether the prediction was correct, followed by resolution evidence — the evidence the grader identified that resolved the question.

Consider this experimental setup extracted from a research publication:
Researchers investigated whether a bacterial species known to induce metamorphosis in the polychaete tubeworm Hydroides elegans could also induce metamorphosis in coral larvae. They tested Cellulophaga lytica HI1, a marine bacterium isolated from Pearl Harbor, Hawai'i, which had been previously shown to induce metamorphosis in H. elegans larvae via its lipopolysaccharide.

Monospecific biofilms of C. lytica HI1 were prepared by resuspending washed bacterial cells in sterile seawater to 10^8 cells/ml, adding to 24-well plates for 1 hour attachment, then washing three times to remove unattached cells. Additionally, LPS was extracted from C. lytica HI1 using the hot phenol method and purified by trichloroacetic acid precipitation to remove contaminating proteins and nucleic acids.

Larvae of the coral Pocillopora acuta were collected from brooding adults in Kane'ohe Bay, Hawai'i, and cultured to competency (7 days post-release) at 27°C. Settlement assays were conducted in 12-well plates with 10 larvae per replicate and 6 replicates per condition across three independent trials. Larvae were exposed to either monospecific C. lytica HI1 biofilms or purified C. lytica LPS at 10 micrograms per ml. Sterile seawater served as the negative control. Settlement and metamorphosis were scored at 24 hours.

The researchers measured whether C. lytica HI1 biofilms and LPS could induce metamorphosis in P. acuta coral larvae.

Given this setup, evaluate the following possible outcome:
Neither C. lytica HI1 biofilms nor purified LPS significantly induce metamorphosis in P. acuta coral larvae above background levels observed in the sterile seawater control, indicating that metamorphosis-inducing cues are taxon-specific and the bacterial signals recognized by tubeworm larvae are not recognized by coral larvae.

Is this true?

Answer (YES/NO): YES